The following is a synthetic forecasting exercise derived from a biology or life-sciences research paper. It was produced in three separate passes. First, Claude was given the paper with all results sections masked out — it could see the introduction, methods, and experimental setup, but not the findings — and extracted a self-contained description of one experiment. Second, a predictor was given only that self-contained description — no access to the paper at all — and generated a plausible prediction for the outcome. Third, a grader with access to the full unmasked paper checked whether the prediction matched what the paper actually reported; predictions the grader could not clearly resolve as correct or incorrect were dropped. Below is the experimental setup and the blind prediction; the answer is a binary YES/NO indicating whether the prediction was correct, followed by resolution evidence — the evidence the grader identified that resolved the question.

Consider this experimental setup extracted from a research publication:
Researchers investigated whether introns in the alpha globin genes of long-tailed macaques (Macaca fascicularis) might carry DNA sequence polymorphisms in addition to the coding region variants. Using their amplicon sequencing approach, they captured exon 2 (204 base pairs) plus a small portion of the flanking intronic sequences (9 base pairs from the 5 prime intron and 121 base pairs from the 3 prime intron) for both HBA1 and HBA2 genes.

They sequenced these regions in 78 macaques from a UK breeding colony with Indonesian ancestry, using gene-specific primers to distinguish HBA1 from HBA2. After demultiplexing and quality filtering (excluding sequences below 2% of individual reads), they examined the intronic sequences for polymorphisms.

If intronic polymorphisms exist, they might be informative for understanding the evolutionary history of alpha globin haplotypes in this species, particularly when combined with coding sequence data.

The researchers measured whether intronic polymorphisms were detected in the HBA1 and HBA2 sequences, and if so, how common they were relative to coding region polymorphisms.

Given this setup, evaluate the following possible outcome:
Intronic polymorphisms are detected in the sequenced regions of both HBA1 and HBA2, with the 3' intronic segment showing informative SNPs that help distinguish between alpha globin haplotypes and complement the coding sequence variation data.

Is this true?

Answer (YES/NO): NO